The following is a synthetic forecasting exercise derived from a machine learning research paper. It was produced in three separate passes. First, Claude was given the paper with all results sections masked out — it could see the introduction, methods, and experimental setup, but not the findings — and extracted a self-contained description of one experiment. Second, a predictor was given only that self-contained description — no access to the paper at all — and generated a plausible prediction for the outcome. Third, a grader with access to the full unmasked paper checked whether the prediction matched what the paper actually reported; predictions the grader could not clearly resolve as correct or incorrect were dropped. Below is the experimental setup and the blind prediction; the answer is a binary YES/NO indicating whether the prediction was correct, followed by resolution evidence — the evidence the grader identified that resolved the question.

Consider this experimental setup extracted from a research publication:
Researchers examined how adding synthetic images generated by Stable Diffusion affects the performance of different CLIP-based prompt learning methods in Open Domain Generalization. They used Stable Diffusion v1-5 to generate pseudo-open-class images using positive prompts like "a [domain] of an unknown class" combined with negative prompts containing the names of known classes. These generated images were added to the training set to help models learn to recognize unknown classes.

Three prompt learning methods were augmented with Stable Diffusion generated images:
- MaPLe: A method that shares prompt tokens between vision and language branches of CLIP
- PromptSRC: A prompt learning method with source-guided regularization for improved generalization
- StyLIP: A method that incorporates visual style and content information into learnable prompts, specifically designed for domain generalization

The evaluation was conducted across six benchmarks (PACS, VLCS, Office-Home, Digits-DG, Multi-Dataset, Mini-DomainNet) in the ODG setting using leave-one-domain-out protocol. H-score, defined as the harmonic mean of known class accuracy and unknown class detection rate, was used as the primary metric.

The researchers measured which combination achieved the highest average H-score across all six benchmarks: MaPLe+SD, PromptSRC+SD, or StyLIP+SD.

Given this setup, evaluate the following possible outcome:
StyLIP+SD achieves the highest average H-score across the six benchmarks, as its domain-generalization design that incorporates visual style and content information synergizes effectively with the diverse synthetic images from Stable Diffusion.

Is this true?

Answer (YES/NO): YES